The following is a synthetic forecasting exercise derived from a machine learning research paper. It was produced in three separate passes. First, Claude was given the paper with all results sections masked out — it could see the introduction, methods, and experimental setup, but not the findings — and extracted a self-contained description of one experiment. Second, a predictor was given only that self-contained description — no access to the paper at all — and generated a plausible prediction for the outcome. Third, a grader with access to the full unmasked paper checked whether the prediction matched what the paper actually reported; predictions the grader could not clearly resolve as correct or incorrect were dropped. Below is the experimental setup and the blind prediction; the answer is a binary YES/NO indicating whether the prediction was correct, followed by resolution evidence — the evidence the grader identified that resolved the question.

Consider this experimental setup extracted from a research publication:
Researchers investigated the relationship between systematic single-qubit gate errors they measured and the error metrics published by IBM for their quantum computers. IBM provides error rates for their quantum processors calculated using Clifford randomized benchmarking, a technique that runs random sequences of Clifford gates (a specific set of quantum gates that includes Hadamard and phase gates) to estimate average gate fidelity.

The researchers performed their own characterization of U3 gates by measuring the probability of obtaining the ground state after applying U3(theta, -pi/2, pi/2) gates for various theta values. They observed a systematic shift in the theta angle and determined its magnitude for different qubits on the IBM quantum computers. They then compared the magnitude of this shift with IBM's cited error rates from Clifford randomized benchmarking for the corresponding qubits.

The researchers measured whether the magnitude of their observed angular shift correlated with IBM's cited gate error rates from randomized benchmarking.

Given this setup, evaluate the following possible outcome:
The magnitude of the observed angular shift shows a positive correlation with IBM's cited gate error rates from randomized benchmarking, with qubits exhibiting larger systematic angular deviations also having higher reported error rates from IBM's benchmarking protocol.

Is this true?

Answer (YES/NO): NO